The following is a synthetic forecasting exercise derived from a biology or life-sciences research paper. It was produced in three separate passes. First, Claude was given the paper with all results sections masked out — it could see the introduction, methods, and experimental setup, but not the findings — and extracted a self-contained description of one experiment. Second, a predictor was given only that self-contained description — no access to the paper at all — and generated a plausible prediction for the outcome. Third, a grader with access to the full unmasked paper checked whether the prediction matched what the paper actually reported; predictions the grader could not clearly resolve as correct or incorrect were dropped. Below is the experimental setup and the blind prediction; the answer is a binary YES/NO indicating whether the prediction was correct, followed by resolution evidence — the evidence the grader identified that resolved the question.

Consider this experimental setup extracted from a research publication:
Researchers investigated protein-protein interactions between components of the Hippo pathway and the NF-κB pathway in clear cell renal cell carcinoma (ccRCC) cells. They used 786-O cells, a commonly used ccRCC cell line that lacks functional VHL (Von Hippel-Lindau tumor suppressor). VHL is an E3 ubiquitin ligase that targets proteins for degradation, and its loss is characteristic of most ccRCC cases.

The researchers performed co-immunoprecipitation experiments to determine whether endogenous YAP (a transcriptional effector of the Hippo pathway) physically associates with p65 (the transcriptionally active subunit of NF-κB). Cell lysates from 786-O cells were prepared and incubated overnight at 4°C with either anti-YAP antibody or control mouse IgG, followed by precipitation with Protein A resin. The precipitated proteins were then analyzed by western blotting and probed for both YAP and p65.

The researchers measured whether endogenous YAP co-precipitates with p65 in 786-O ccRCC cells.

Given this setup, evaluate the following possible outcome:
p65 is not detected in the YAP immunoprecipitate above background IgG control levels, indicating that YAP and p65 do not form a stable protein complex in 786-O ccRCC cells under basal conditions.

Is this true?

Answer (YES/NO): NO